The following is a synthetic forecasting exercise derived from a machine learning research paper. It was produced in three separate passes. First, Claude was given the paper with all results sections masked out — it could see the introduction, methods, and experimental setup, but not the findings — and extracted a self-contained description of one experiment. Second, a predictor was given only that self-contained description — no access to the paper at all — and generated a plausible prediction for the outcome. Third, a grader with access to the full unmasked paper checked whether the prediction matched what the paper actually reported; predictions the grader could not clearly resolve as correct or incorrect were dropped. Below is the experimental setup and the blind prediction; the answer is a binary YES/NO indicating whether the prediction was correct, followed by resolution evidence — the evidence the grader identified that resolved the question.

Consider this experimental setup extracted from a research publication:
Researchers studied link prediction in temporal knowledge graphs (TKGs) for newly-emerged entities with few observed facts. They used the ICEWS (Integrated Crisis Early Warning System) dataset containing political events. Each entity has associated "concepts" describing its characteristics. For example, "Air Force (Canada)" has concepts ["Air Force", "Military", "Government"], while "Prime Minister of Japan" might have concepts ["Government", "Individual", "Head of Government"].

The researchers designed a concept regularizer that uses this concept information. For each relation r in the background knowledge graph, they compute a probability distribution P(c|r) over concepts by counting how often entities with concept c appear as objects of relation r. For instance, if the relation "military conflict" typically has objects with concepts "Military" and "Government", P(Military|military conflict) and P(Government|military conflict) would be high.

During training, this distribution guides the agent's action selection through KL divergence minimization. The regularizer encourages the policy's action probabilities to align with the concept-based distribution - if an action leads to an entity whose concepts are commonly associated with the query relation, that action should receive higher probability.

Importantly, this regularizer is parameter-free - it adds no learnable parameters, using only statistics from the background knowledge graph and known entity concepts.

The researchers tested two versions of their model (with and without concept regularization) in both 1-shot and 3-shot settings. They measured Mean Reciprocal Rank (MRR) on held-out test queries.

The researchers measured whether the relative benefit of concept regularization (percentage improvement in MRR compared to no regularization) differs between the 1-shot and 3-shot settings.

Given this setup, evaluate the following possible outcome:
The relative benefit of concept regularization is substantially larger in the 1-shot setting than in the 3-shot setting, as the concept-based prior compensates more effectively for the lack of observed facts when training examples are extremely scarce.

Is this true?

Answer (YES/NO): NO